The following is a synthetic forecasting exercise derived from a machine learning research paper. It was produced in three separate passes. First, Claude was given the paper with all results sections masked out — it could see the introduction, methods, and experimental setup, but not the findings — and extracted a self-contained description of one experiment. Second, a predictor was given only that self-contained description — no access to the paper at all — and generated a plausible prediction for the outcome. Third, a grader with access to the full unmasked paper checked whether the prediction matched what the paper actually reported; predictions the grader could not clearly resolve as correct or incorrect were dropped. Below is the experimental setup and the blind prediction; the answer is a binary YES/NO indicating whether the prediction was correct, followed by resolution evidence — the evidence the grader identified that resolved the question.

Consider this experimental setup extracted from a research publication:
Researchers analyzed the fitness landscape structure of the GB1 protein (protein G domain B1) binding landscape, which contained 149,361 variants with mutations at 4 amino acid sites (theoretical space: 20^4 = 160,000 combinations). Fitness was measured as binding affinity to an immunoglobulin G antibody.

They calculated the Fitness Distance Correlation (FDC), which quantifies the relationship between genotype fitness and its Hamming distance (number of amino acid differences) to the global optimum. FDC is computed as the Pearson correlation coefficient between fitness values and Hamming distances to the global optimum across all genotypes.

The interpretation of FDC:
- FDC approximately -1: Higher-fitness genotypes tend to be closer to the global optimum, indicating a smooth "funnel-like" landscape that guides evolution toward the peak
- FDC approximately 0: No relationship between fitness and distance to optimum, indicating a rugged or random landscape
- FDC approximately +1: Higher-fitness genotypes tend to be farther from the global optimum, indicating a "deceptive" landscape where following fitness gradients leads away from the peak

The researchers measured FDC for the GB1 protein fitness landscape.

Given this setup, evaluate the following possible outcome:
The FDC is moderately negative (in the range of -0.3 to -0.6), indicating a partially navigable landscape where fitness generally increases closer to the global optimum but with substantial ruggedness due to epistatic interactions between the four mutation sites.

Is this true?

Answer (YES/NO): NO